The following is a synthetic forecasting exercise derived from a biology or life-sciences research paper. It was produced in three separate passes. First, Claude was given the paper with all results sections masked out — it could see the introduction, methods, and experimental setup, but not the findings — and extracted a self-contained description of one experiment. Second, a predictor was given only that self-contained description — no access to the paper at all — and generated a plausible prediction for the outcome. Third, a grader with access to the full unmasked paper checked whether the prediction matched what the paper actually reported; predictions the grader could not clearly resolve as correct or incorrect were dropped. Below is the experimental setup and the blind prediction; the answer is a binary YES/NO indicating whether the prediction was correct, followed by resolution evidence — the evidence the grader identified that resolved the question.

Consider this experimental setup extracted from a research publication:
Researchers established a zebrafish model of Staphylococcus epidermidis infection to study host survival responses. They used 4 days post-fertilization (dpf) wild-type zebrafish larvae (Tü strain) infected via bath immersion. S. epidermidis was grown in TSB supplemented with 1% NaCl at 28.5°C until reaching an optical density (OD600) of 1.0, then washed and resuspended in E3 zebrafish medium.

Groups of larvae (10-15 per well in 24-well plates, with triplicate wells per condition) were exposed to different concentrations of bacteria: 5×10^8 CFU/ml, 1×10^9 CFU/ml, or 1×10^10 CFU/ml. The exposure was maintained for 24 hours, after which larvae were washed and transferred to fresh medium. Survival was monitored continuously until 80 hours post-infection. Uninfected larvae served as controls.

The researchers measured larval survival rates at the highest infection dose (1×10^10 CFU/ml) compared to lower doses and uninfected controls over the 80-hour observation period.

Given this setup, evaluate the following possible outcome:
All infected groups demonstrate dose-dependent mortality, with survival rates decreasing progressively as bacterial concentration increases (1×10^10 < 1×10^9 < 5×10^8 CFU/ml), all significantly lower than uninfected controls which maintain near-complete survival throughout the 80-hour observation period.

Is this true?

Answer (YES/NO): NO